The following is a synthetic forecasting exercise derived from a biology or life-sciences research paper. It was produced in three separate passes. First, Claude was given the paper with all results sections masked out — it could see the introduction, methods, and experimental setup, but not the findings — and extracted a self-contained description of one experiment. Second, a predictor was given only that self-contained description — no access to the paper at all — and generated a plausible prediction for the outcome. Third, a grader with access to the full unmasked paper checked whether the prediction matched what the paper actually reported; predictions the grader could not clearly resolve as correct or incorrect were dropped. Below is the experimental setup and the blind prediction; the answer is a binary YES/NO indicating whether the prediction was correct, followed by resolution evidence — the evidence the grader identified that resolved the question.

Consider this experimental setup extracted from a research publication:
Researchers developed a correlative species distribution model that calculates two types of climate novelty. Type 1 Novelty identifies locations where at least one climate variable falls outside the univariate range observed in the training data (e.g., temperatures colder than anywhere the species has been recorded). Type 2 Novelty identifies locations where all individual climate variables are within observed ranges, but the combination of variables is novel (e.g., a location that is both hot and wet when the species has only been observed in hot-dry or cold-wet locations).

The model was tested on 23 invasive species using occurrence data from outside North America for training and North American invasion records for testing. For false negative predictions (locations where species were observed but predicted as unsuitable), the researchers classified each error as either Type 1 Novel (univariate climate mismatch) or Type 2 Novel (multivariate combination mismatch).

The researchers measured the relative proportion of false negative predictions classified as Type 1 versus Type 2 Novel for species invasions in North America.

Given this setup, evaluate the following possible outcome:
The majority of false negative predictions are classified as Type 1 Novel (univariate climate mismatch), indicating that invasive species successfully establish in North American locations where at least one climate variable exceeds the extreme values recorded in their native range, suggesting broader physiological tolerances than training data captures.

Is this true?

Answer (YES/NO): NO